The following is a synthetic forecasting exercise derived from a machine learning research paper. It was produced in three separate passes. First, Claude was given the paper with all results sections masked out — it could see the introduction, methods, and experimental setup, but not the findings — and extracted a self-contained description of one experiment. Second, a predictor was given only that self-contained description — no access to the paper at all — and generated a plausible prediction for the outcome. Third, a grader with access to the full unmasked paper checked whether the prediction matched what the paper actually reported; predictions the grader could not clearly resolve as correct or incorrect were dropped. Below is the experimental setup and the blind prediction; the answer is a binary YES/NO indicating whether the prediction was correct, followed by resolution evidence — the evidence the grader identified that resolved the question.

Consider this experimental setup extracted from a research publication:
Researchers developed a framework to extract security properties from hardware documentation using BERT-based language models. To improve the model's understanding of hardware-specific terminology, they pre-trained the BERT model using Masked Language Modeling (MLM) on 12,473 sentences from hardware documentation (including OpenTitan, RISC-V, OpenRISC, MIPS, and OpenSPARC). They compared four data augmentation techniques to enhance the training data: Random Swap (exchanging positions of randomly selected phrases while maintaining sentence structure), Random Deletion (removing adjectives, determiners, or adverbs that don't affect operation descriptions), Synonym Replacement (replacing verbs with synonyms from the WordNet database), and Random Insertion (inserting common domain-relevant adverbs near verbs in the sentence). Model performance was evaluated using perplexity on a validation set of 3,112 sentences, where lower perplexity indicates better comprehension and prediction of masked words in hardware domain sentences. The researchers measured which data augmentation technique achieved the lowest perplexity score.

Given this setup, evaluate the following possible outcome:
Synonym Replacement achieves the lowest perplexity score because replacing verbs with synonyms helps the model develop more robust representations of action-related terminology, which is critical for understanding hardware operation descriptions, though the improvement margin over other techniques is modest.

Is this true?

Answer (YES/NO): NO